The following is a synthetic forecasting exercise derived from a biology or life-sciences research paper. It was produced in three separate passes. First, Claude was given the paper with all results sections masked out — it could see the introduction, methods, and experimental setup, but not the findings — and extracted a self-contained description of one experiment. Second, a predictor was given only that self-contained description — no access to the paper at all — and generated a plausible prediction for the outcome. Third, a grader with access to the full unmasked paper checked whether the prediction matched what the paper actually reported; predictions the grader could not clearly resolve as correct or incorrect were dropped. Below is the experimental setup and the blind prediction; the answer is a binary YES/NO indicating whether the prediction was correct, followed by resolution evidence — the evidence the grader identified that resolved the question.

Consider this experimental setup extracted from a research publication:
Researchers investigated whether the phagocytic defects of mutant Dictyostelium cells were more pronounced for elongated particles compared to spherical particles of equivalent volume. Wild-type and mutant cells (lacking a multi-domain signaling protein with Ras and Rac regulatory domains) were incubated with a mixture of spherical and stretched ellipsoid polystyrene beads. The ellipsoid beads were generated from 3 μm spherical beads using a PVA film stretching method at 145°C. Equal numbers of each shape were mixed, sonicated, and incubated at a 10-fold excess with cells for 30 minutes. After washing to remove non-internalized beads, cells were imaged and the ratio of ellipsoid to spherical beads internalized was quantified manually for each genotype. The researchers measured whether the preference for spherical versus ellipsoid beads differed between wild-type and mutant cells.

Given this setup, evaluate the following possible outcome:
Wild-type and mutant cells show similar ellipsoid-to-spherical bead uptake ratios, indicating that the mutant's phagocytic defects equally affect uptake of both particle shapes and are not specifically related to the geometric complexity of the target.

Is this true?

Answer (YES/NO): NO